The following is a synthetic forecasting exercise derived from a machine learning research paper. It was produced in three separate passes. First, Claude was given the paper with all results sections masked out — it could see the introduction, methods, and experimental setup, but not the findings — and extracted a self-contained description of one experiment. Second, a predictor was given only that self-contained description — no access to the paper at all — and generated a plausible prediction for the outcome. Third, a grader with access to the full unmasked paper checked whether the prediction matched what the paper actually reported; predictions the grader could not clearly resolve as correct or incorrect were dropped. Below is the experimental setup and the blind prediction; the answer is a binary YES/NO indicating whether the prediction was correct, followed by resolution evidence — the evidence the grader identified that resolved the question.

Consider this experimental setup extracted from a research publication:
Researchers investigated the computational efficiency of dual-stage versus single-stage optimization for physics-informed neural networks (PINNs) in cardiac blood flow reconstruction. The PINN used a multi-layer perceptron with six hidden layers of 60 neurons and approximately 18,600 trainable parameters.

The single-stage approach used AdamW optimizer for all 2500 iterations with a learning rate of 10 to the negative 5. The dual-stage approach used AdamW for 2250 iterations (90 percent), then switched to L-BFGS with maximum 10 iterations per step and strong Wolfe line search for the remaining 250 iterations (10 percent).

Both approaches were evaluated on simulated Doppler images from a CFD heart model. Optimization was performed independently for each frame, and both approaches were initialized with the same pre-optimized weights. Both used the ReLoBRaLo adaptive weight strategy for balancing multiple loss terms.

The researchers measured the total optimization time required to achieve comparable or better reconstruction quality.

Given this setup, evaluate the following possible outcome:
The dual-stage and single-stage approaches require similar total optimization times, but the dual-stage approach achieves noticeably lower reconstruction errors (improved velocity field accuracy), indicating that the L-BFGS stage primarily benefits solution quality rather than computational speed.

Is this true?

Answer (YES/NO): NO